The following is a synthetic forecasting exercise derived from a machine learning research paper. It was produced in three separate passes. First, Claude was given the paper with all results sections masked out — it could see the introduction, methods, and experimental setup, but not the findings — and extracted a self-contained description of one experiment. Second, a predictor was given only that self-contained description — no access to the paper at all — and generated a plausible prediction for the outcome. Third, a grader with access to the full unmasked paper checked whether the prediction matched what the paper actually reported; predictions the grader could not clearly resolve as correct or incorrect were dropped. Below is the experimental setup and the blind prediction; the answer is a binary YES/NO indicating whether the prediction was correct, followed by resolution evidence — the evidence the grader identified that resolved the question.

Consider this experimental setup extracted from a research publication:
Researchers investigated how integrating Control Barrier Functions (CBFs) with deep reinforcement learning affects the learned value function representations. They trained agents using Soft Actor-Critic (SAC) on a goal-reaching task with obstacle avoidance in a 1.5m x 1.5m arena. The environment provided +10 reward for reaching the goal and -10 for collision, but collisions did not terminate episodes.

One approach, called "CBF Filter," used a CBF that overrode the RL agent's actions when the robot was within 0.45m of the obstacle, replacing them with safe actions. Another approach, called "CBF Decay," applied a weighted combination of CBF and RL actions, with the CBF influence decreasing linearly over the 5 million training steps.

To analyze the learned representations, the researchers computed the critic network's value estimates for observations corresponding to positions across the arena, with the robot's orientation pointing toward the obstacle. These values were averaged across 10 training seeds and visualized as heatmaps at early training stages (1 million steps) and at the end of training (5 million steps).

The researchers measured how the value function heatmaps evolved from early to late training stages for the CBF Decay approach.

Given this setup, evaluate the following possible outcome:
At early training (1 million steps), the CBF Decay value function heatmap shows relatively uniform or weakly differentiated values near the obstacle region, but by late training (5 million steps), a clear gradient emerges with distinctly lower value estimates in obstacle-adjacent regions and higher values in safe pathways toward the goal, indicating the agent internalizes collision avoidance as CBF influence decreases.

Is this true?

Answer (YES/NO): NO